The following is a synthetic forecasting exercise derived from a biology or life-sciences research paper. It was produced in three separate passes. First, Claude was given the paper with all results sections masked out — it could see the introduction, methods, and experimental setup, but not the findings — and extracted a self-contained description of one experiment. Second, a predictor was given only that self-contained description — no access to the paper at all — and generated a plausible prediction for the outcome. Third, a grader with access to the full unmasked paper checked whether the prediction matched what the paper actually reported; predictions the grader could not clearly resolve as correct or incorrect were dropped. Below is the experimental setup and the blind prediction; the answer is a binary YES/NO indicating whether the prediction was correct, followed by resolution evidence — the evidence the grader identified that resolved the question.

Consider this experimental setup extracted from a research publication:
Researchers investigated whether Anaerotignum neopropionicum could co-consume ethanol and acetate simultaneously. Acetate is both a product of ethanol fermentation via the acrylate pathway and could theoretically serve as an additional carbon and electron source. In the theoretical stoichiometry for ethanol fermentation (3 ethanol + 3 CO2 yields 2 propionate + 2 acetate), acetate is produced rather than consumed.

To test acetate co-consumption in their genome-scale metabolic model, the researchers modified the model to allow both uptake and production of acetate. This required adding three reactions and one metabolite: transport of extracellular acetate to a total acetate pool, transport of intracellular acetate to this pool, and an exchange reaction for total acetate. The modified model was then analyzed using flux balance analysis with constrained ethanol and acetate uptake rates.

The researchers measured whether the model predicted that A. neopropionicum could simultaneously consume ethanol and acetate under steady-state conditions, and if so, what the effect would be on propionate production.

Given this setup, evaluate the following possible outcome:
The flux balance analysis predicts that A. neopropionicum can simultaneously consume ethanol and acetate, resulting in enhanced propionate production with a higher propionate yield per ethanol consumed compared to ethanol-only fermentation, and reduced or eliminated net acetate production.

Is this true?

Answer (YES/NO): YES